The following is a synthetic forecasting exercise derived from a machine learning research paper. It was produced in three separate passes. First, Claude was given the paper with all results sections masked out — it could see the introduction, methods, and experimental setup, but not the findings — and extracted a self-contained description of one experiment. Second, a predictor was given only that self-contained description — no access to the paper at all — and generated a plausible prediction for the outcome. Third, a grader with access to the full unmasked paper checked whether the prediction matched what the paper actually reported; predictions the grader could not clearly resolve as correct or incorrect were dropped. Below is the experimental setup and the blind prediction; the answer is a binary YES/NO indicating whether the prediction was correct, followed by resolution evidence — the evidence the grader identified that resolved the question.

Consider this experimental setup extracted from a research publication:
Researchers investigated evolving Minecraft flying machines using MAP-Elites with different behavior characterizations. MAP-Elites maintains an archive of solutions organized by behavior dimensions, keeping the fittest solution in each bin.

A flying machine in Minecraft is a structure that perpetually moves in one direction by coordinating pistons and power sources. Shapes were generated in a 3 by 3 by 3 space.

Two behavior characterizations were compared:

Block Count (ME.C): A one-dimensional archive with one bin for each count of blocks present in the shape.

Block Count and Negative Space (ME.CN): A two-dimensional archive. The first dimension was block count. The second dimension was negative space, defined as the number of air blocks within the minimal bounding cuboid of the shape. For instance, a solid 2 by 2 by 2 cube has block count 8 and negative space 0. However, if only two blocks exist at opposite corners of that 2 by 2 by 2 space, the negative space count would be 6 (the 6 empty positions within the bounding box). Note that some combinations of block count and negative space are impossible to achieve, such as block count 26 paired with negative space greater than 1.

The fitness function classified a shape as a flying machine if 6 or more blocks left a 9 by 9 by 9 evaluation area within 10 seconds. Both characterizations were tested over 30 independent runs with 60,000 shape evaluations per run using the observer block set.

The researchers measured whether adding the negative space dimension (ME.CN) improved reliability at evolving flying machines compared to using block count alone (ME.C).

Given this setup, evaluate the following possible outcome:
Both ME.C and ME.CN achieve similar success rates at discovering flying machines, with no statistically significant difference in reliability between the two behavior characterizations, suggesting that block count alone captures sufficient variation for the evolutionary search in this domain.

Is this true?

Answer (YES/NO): YES